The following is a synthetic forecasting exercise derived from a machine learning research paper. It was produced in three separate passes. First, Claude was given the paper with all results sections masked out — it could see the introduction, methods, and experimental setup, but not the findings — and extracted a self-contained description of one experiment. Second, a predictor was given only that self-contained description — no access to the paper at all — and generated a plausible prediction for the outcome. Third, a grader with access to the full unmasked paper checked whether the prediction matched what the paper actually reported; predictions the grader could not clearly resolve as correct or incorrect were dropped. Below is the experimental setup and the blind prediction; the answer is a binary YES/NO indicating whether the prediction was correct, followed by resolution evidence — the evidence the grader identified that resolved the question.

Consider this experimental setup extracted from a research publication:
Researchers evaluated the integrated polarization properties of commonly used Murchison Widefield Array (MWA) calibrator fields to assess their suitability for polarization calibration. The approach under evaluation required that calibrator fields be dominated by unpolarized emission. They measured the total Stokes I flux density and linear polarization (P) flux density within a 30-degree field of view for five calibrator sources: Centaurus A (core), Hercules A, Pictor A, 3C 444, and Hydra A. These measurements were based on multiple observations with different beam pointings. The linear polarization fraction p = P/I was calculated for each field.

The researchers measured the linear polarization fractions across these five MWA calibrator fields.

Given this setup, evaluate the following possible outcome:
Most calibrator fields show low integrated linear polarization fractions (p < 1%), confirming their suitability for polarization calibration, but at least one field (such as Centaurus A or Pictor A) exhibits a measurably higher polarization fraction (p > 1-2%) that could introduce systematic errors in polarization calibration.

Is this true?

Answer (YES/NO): NO